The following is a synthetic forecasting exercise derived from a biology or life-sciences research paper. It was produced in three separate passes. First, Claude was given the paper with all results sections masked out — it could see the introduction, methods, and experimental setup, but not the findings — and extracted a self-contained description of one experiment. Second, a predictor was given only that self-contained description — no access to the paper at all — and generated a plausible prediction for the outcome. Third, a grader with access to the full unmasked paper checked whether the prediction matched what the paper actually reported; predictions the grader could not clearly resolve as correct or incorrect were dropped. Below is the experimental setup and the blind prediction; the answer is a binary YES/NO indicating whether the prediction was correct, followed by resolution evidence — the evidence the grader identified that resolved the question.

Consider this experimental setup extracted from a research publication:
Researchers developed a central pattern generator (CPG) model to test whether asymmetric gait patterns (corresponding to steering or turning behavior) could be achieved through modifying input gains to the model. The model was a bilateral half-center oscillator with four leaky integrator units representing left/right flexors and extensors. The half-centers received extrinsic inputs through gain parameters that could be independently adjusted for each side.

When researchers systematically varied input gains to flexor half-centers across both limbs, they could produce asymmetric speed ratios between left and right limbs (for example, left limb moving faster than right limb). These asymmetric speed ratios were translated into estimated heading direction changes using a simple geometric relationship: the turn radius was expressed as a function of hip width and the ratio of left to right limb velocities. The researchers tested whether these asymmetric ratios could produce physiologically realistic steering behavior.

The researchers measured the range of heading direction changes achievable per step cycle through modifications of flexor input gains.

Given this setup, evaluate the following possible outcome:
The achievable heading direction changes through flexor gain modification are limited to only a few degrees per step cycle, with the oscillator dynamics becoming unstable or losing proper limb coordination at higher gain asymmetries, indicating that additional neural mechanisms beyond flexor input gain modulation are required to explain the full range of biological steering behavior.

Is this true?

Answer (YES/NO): NO